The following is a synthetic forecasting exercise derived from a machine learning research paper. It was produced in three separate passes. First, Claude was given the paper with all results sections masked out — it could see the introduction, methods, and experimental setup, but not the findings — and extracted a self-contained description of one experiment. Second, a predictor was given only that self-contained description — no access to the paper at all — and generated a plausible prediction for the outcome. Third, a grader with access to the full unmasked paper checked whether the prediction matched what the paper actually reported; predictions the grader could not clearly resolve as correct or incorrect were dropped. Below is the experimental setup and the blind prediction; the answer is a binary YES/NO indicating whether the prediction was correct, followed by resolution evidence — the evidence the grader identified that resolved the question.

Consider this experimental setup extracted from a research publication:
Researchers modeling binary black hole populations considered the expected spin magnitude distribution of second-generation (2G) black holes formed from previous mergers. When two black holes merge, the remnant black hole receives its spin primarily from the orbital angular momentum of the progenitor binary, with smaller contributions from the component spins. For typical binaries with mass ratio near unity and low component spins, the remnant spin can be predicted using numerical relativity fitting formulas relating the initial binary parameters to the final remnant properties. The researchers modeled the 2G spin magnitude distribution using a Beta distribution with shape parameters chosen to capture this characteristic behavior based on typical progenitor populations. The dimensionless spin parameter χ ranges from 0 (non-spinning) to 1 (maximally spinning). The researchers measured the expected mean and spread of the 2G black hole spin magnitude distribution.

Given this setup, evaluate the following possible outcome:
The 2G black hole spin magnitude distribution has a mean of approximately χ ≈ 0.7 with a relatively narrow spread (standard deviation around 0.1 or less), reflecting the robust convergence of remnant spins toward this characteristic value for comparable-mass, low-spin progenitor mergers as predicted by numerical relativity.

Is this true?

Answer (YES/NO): NO